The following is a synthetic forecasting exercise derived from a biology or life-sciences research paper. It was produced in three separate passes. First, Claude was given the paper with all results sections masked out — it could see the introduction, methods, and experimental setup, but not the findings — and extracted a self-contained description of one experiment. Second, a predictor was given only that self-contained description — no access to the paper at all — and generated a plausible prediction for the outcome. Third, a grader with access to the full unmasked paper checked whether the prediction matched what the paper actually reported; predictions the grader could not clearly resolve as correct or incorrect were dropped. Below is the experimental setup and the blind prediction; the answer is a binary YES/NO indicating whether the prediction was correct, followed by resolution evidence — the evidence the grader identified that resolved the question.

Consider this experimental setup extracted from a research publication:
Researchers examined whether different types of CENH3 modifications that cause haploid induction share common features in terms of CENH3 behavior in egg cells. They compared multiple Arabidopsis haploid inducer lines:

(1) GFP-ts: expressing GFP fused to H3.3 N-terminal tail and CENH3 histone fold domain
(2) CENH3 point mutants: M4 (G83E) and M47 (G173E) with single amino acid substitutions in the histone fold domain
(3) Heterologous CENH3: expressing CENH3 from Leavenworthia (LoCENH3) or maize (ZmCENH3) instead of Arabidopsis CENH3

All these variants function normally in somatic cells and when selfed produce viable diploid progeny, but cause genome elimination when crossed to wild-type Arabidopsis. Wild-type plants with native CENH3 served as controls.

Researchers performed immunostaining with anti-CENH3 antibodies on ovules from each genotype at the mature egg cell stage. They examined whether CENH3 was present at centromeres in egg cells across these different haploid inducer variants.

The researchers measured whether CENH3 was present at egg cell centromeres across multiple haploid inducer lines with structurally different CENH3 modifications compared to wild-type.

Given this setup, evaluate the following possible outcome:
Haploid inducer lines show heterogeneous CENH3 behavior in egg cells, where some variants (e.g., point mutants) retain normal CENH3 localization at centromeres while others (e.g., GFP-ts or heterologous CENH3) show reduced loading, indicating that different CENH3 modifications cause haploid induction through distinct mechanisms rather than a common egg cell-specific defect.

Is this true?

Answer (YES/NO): NO